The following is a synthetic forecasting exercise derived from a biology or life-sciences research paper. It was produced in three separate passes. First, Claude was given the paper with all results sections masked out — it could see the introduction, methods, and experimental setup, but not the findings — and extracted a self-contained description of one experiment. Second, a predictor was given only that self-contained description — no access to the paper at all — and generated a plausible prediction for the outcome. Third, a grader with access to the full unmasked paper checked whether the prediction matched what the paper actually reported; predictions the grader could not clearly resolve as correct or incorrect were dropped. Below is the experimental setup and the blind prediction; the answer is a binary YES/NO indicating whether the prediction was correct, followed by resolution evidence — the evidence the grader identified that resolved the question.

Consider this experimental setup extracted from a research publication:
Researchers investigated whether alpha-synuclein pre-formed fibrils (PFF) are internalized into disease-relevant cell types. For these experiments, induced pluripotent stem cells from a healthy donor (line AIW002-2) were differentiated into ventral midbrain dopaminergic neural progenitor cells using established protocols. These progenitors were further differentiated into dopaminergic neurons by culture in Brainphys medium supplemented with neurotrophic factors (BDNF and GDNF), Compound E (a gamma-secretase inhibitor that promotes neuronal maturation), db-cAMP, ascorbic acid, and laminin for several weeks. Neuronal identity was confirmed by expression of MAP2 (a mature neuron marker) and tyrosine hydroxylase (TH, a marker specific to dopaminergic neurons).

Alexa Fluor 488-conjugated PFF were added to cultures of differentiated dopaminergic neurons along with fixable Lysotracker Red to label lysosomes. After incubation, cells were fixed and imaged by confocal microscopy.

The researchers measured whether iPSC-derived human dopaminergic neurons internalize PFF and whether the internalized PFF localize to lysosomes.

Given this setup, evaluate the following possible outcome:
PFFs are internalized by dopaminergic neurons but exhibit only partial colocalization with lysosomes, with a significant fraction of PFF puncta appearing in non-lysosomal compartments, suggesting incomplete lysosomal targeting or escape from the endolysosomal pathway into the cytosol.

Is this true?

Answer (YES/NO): NO